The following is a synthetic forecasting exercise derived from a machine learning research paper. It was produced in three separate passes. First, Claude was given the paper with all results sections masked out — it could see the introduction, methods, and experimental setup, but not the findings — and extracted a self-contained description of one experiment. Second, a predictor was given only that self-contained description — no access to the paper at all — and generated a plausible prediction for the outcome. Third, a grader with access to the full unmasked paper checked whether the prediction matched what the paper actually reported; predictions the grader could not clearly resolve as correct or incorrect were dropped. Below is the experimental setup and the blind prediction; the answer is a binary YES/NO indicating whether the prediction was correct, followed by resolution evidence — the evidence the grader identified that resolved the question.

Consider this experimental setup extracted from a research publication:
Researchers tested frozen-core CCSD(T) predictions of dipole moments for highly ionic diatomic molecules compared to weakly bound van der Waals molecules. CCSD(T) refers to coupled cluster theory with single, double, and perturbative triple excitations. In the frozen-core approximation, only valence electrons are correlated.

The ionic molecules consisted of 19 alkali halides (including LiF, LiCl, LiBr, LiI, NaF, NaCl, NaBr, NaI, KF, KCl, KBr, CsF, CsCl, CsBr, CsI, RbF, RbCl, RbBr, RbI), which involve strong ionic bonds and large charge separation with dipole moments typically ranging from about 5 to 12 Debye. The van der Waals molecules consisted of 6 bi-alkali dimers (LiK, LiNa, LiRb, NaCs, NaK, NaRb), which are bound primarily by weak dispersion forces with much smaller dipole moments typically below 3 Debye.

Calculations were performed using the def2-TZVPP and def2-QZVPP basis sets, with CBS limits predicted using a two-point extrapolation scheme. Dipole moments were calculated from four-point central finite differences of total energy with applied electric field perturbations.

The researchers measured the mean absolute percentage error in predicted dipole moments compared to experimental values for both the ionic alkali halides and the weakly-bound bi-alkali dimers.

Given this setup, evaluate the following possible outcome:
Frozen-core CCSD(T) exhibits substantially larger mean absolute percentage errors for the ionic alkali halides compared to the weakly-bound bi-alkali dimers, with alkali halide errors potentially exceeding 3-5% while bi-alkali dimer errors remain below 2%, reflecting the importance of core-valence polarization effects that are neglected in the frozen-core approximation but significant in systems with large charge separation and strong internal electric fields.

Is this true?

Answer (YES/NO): NO